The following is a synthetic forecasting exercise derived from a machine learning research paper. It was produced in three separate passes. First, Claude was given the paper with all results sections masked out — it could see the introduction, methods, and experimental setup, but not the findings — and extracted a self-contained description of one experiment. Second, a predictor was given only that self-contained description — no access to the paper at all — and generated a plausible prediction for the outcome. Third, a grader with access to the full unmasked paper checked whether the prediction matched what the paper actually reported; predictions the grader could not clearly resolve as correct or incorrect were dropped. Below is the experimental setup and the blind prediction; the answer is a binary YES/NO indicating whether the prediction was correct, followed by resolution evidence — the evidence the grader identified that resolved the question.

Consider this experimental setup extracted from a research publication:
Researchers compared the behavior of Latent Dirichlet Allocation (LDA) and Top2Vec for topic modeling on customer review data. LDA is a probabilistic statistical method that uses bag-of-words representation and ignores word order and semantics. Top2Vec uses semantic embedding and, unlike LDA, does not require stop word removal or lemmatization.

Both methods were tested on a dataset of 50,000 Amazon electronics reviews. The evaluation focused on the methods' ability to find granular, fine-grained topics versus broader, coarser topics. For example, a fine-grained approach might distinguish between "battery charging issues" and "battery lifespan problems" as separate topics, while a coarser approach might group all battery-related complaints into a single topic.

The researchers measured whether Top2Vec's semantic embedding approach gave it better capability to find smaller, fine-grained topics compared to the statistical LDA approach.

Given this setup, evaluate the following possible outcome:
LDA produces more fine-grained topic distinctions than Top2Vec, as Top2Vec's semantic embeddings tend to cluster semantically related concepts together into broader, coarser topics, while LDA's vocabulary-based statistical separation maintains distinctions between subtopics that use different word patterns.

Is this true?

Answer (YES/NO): NO